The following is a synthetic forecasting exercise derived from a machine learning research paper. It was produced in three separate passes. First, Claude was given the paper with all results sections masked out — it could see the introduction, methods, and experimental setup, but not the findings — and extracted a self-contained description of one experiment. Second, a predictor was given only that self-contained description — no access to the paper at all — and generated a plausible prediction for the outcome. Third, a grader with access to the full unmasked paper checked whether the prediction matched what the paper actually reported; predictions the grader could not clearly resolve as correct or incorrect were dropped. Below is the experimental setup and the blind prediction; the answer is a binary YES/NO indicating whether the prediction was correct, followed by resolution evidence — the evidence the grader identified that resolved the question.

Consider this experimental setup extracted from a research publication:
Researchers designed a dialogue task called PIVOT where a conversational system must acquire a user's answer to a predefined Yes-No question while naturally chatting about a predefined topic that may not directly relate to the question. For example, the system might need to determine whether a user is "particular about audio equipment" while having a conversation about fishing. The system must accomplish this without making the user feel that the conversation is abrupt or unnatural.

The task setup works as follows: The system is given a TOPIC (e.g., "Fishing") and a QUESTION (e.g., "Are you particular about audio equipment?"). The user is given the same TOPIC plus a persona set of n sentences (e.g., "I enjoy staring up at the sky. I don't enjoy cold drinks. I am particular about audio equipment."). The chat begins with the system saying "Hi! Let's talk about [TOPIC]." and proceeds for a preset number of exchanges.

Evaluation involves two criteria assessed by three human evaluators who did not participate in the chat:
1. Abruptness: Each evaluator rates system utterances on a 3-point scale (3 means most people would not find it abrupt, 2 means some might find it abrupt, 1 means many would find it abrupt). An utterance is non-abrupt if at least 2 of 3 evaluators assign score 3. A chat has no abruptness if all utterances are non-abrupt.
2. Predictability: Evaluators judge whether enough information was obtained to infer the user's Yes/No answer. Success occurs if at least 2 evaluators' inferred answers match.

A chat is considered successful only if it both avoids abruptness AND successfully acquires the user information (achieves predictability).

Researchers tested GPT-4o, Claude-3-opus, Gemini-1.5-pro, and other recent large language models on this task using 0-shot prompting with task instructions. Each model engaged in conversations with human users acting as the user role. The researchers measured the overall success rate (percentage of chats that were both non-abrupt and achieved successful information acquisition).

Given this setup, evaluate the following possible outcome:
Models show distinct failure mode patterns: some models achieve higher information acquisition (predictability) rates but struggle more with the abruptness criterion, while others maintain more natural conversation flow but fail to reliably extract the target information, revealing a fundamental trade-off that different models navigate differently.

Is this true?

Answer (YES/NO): NO